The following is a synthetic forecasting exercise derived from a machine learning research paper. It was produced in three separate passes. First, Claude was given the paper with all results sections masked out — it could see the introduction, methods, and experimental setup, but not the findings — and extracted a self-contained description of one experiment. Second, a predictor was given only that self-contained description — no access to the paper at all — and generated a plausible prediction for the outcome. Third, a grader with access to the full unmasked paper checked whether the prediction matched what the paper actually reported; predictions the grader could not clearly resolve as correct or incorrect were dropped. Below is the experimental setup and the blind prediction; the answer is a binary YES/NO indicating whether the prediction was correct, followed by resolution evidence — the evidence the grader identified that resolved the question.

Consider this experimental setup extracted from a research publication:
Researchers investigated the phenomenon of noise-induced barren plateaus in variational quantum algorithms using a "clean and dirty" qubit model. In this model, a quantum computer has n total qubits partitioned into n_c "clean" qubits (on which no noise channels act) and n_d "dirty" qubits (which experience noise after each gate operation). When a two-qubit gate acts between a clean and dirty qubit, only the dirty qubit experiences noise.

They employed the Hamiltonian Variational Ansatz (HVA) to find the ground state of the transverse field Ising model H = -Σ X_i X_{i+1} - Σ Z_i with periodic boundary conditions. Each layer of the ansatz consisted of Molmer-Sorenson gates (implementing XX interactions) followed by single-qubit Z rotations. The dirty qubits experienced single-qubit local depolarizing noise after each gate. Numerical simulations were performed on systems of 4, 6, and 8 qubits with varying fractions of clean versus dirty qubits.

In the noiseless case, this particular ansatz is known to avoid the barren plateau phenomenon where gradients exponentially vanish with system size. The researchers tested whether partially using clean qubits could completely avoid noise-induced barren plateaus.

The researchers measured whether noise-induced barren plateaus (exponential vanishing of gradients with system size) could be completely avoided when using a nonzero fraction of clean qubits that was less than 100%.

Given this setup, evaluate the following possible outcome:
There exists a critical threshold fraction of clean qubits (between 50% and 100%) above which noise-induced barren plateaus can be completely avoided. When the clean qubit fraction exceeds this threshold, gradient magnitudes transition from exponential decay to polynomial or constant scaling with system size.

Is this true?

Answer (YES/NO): NO